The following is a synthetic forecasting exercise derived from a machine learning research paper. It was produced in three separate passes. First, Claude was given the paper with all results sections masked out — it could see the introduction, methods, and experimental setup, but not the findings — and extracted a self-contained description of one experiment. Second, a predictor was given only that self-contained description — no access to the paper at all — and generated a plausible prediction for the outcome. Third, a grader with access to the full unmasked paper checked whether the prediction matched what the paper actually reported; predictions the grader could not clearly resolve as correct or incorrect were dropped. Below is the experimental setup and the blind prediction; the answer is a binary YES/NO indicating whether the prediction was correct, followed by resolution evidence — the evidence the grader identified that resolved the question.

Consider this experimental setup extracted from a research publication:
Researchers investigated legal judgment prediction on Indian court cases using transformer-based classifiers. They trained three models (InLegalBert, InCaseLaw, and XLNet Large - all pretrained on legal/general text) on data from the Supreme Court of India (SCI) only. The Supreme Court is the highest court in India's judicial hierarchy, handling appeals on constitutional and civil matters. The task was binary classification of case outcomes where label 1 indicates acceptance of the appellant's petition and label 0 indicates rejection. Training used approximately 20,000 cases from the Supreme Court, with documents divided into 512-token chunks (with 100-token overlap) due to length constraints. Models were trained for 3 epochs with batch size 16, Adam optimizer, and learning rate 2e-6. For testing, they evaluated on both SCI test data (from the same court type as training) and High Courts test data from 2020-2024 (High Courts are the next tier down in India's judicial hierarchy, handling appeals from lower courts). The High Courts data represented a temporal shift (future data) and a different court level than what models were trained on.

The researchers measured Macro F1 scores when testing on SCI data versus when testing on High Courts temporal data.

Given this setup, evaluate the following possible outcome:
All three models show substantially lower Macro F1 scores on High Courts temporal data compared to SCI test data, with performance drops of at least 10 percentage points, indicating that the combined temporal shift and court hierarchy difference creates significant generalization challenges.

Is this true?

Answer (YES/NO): NO